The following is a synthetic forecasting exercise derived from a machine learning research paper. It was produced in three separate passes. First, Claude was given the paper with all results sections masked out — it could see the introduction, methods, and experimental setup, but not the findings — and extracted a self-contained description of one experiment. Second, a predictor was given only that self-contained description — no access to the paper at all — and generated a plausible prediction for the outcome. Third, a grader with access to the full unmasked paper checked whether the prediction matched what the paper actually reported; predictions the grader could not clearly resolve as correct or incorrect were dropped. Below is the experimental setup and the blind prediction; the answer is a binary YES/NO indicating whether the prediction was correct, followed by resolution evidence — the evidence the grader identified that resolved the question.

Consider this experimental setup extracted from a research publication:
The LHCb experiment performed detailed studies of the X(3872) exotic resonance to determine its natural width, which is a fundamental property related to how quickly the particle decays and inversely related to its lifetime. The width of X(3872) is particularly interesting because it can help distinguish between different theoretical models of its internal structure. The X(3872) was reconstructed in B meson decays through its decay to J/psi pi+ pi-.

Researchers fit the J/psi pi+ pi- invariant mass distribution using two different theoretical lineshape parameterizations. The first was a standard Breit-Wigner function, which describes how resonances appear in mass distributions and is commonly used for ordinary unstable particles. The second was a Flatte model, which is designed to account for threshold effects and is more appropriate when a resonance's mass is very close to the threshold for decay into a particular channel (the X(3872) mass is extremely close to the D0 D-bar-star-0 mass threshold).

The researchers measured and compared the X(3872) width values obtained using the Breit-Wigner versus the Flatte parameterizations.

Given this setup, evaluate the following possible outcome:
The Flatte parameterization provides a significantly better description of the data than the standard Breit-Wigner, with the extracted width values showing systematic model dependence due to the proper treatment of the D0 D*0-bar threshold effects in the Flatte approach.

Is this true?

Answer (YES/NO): NO